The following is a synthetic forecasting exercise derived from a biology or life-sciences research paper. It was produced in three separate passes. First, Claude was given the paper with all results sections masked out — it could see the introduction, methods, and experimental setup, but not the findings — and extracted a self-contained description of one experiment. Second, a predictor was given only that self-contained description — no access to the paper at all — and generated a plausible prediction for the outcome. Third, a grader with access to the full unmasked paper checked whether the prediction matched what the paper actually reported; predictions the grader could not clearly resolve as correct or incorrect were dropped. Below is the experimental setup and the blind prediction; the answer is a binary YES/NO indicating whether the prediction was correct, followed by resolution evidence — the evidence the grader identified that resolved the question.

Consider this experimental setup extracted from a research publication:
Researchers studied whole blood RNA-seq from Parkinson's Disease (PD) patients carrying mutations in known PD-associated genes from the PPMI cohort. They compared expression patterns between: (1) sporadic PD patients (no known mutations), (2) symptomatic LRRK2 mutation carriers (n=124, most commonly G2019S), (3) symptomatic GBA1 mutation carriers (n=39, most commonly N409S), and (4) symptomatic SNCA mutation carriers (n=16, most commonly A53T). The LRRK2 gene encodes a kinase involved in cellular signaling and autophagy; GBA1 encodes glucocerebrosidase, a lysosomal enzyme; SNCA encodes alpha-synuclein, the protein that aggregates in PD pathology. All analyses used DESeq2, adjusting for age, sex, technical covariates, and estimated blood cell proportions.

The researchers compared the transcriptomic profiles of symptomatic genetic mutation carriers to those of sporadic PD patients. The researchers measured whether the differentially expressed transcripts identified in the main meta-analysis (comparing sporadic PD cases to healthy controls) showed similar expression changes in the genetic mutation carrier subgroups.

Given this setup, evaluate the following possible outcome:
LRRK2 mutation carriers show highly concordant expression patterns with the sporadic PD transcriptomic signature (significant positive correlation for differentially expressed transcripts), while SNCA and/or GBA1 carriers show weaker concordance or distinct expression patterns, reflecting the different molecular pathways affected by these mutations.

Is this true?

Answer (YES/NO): NO